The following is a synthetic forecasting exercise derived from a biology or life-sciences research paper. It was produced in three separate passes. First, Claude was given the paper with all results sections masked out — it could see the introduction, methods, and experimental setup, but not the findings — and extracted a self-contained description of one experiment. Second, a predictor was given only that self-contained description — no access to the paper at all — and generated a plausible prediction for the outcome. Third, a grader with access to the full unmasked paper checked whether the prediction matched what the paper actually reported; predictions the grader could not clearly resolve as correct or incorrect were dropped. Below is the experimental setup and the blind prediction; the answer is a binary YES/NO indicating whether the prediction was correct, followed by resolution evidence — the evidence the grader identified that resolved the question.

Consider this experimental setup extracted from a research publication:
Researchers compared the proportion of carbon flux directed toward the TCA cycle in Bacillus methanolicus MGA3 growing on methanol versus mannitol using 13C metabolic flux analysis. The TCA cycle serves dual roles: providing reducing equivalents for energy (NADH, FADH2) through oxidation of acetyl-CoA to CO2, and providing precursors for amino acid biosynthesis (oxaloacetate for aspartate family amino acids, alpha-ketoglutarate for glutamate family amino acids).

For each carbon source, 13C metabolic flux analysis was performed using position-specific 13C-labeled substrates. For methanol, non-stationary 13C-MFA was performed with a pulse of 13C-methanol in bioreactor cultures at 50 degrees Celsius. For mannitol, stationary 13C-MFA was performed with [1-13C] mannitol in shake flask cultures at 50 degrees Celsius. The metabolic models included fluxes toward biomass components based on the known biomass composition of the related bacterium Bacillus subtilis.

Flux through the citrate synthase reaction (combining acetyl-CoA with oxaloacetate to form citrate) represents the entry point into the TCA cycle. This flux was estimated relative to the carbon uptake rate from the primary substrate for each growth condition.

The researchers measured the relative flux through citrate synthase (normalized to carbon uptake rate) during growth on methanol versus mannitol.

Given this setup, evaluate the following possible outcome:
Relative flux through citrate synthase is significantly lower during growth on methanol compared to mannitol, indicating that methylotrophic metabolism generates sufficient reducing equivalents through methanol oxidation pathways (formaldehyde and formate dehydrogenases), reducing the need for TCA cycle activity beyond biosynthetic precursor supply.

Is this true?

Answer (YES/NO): YES